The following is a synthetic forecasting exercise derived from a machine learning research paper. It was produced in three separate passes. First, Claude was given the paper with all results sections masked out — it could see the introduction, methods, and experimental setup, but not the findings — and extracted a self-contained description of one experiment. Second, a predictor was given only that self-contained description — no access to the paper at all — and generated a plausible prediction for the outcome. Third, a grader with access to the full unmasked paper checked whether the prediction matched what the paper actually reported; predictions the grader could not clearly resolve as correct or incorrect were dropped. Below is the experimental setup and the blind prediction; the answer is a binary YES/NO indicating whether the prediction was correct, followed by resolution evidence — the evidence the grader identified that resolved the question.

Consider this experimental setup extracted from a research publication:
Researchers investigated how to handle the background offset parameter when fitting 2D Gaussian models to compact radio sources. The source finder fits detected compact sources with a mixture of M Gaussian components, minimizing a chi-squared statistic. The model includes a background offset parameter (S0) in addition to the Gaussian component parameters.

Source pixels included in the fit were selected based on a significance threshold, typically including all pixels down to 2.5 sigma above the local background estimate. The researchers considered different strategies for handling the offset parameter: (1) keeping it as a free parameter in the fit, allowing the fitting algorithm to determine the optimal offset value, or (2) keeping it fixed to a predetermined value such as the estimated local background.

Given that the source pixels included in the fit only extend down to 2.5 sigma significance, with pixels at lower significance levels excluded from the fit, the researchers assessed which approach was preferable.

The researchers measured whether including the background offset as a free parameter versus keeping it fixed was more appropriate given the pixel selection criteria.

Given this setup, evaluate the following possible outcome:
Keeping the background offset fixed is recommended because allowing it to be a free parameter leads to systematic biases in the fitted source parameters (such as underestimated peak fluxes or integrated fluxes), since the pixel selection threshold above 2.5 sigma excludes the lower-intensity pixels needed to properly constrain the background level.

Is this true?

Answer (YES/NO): NO